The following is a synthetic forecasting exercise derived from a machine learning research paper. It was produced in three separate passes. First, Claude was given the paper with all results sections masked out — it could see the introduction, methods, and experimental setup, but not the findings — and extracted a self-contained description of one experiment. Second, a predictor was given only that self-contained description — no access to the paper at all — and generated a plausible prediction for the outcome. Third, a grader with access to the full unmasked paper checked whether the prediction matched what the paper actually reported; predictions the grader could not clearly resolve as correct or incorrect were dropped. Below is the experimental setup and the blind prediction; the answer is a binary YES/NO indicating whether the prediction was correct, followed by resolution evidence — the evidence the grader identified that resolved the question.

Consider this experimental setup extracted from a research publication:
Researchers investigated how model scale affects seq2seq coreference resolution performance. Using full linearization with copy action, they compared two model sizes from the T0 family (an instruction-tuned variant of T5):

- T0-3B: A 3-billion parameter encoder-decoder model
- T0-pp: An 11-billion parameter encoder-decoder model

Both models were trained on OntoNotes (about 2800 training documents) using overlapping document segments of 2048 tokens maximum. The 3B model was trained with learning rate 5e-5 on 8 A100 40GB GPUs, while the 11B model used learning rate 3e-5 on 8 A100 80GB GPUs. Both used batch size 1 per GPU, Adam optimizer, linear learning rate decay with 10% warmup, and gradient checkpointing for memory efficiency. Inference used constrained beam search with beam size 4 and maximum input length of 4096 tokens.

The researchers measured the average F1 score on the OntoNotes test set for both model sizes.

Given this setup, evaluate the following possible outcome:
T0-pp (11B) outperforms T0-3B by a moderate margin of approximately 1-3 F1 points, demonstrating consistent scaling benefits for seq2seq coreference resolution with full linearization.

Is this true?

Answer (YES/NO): NO